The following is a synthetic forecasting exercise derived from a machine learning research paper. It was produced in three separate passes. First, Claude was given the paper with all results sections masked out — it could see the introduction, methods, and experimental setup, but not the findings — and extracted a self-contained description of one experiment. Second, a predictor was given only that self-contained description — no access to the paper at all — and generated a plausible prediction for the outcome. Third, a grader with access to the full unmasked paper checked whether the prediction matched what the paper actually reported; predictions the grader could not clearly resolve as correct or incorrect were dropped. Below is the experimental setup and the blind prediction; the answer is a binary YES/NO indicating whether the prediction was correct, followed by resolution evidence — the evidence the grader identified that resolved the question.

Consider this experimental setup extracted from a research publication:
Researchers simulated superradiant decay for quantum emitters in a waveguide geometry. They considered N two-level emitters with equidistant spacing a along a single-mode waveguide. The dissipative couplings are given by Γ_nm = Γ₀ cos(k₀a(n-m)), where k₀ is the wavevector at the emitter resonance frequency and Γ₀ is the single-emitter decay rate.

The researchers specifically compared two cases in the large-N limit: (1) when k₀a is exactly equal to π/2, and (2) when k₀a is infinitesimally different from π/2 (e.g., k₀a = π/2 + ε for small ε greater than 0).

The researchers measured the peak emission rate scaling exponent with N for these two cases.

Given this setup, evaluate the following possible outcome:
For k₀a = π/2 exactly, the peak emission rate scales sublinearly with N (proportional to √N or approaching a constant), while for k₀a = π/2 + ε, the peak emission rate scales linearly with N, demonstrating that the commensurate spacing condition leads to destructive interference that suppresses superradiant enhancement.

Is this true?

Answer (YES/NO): NO